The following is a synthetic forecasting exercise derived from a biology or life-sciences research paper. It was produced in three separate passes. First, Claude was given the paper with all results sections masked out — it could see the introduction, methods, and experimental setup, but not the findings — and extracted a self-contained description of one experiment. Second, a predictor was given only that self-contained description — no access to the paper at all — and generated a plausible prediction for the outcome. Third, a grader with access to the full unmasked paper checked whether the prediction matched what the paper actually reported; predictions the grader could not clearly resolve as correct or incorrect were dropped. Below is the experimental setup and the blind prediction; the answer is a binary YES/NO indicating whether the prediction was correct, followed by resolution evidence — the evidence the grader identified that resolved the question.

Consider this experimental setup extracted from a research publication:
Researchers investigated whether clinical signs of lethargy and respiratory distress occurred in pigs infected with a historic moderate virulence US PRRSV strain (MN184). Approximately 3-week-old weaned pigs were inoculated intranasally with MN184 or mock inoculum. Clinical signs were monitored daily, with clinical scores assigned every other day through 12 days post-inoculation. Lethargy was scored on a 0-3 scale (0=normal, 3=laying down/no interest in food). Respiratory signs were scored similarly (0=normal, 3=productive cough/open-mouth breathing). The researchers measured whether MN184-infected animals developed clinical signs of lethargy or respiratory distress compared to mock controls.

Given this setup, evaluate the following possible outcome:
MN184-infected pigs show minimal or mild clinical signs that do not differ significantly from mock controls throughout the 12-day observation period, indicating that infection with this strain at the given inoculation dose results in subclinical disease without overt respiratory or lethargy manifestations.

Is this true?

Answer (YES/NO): YES